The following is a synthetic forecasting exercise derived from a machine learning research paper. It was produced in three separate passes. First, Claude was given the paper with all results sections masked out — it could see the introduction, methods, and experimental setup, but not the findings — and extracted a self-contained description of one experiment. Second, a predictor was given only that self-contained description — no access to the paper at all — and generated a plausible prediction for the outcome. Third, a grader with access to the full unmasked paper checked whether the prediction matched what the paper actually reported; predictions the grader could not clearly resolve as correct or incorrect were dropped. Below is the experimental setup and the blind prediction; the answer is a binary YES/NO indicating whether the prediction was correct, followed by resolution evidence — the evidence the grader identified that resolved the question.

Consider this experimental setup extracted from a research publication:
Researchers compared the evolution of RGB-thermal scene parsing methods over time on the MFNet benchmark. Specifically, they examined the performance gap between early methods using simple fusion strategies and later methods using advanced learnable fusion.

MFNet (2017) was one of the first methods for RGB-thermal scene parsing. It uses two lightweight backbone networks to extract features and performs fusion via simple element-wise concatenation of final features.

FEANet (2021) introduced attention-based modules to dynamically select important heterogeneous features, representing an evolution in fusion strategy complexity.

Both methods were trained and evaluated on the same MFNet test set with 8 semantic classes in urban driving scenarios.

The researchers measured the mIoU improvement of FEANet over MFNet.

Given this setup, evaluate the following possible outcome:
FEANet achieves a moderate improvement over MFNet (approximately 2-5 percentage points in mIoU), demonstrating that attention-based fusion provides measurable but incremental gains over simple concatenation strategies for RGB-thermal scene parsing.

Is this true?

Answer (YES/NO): NO